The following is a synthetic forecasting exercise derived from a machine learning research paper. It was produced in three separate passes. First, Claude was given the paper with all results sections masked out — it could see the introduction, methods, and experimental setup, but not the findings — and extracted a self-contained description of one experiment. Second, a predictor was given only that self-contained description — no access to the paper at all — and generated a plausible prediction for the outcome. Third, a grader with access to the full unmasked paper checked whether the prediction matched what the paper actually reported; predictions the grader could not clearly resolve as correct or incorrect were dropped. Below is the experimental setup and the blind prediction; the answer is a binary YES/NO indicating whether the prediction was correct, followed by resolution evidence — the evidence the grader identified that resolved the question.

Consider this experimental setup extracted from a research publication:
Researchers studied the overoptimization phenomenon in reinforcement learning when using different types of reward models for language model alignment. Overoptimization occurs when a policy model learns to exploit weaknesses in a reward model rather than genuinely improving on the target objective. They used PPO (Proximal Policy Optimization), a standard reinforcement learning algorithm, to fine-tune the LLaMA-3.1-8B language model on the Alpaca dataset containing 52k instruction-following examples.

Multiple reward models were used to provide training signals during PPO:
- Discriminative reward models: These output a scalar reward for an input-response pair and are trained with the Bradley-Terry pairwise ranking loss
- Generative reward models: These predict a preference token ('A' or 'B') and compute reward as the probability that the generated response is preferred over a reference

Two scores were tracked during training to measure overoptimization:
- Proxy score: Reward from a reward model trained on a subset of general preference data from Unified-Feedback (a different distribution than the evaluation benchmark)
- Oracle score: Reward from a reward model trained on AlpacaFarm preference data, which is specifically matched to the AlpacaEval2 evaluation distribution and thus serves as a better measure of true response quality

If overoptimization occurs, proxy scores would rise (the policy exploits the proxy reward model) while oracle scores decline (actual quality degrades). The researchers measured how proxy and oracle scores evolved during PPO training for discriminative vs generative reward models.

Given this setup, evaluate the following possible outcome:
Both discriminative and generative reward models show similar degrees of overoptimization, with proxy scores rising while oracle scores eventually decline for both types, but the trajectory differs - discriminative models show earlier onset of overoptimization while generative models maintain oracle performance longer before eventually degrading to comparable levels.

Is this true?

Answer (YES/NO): NO